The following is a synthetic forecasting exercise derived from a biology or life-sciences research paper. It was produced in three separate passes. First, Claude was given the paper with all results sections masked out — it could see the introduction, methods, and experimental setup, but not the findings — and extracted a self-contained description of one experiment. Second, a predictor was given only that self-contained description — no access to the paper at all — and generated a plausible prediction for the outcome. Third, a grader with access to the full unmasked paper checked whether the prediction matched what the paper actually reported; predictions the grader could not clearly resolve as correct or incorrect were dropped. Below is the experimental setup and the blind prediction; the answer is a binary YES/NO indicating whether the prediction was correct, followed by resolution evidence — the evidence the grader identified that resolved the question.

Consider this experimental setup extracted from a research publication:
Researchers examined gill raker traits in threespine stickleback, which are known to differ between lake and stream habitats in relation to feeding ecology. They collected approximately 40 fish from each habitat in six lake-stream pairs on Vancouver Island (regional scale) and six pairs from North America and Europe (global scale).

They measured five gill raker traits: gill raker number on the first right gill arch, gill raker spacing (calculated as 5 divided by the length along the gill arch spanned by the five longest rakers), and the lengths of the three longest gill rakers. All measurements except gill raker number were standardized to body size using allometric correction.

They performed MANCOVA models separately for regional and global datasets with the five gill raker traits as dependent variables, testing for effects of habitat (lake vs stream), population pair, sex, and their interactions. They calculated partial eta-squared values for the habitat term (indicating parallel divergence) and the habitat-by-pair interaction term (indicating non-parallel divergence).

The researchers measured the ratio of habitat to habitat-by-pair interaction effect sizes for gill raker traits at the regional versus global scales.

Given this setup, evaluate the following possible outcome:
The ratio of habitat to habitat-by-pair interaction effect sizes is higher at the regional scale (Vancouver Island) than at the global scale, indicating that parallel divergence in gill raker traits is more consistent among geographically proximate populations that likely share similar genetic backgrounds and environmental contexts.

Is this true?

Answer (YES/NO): YES